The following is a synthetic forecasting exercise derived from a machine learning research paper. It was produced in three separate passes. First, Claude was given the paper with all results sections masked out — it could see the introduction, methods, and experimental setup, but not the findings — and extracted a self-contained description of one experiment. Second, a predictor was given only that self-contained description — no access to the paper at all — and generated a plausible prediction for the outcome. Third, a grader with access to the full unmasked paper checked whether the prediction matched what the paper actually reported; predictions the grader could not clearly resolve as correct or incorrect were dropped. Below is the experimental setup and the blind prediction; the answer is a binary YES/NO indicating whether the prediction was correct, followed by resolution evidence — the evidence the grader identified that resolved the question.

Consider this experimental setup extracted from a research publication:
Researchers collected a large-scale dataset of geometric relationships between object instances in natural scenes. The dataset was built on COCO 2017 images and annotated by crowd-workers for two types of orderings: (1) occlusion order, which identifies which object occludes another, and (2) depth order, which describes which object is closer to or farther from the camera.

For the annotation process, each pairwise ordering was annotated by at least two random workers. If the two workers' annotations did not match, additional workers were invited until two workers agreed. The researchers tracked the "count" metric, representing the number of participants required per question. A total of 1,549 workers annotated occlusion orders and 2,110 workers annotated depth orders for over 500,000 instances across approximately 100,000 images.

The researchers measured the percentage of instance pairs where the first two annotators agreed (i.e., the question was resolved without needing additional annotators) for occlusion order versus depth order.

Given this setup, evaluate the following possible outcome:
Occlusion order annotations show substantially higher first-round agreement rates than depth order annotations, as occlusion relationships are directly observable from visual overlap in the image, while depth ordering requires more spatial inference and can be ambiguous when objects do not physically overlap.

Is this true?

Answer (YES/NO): NO